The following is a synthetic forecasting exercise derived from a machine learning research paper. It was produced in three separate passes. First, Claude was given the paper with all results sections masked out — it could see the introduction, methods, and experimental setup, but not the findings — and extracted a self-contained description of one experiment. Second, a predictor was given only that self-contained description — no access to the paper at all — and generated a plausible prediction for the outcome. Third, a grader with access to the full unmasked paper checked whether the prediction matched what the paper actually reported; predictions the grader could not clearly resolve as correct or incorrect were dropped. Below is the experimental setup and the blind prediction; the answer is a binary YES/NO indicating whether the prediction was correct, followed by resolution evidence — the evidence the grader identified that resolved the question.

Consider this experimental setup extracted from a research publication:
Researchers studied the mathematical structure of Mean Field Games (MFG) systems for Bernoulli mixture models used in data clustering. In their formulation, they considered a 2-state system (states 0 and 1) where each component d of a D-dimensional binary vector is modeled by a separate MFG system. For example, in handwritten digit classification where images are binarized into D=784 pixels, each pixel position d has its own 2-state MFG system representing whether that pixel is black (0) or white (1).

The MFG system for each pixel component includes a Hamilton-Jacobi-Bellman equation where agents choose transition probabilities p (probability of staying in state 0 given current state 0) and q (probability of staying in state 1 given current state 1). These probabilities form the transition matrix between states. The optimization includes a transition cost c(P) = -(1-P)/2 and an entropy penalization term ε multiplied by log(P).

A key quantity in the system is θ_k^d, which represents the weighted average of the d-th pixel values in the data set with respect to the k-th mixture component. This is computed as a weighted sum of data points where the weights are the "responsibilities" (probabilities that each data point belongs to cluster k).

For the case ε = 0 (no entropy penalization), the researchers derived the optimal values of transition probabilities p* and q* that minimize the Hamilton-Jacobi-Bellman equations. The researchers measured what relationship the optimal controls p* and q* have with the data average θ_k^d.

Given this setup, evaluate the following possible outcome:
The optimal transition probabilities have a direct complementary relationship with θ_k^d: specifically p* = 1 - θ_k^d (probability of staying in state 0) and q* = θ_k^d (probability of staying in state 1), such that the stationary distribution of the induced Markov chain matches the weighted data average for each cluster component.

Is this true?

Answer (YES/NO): YES